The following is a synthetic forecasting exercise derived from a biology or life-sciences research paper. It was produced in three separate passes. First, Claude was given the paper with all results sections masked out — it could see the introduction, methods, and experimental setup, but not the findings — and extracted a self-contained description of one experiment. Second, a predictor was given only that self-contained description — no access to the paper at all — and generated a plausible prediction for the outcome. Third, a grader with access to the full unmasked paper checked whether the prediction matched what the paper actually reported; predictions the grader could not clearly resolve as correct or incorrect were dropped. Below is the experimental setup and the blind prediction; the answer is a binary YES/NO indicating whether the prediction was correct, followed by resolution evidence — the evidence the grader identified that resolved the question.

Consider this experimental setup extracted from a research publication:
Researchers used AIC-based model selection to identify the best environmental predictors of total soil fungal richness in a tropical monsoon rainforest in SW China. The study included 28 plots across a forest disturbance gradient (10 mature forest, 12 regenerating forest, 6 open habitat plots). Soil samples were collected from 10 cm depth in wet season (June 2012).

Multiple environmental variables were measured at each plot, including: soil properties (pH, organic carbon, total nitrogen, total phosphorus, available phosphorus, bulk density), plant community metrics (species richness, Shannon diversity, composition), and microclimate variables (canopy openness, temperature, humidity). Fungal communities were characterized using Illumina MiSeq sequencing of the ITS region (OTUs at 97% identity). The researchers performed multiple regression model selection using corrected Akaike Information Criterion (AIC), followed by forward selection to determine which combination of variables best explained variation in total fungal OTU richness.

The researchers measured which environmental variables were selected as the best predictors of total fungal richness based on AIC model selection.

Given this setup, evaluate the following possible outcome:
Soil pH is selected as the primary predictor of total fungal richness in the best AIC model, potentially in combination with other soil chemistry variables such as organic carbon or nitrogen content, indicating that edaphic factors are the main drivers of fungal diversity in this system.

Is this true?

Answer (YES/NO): NO